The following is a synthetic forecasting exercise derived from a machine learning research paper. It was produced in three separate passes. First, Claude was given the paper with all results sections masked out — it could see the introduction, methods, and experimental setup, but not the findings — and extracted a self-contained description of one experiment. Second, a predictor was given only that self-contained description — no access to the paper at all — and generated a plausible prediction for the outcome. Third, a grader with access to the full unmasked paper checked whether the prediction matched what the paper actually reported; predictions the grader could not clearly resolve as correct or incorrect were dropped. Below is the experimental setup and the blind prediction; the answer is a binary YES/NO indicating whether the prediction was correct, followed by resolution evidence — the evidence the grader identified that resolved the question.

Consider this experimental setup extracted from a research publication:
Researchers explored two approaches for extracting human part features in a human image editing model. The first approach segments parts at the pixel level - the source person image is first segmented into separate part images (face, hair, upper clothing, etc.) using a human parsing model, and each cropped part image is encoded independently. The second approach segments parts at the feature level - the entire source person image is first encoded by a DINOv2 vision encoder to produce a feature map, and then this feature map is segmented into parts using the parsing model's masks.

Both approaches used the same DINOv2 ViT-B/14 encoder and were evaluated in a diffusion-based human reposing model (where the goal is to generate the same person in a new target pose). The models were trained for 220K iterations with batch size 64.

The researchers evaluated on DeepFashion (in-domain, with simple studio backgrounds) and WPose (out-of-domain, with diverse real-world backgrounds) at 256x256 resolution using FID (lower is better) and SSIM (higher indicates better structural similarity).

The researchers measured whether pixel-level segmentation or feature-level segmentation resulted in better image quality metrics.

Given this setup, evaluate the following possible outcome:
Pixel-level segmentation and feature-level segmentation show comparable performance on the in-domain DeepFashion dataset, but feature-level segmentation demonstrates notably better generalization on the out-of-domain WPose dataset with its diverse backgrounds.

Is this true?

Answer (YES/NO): NO